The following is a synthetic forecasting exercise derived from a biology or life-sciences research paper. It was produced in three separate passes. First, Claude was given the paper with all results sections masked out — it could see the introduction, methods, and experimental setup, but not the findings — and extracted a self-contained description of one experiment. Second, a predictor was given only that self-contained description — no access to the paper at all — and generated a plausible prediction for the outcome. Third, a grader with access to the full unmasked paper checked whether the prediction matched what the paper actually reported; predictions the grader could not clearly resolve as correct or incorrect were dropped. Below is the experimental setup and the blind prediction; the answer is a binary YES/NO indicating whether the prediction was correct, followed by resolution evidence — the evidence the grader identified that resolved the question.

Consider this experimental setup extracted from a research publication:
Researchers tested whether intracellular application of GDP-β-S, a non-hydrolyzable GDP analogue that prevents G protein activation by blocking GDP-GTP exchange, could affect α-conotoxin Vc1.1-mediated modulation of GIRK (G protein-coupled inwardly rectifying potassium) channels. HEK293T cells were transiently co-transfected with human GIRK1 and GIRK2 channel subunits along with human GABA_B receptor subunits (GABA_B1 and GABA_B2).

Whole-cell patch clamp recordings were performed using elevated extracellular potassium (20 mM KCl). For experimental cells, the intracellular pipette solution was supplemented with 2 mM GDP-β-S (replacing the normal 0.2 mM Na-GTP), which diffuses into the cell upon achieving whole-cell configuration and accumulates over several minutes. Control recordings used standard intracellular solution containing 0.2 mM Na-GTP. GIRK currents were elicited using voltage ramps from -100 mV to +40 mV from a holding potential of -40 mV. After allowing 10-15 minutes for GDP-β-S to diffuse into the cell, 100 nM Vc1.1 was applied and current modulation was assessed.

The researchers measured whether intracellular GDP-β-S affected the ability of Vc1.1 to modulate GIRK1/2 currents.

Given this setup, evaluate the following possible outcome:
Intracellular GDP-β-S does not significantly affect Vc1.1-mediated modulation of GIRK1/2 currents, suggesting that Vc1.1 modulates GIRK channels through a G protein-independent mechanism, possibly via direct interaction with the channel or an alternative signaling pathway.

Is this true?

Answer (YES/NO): NO